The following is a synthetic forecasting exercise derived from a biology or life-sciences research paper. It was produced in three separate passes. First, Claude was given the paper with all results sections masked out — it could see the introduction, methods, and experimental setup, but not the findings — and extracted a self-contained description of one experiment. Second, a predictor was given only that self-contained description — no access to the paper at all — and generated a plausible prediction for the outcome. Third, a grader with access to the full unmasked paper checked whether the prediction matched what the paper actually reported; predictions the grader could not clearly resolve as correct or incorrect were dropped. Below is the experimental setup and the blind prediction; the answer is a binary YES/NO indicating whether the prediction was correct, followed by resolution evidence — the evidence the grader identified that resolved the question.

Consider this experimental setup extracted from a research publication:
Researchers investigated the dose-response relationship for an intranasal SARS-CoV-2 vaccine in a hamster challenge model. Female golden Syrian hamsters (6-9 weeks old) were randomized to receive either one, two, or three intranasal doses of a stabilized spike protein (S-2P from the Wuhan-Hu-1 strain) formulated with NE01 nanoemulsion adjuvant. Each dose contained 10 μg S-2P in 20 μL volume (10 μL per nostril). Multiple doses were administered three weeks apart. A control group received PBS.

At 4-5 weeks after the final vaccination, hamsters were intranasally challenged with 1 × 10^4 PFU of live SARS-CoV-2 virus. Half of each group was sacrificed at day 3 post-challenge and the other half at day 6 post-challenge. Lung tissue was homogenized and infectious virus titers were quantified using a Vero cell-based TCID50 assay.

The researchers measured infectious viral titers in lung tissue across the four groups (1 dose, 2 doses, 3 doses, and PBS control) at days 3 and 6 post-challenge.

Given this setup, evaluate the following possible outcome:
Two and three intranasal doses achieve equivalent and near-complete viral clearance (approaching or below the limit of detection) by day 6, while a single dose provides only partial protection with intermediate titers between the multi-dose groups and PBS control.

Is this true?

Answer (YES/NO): NO